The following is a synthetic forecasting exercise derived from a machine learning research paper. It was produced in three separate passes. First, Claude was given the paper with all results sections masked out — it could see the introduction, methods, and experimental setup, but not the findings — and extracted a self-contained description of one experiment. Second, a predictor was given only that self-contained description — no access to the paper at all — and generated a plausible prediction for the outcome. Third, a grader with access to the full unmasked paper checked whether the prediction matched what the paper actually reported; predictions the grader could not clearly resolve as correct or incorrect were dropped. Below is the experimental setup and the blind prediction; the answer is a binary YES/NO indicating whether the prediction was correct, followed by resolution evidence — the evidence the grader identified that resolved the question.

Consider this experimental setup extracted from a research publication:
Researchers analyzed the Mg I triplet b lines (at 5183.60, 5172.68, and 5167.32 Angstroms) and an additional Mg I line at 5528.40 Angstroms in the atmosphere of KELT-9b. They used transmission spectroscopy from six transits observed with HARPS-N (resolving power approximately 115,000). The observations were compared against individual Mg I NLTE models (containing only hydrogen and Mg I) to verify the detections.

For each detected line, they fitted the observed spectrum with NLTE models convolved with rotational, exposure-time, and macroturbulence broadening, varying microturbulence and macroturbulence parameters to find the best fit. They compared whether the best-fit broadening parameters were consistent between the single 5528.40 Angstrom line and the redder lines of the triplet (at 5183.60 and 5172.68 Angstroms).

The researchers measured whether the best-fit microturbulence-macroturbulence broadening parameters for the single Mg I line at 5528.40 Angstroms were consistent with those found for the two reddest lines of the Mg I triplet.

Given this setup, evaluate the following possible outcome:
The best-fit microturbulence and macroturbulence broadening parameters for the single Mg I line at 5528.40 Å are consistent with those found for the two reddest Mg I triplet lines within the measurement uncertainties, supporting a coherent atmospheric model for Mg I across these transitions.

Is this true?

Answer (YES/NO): YES